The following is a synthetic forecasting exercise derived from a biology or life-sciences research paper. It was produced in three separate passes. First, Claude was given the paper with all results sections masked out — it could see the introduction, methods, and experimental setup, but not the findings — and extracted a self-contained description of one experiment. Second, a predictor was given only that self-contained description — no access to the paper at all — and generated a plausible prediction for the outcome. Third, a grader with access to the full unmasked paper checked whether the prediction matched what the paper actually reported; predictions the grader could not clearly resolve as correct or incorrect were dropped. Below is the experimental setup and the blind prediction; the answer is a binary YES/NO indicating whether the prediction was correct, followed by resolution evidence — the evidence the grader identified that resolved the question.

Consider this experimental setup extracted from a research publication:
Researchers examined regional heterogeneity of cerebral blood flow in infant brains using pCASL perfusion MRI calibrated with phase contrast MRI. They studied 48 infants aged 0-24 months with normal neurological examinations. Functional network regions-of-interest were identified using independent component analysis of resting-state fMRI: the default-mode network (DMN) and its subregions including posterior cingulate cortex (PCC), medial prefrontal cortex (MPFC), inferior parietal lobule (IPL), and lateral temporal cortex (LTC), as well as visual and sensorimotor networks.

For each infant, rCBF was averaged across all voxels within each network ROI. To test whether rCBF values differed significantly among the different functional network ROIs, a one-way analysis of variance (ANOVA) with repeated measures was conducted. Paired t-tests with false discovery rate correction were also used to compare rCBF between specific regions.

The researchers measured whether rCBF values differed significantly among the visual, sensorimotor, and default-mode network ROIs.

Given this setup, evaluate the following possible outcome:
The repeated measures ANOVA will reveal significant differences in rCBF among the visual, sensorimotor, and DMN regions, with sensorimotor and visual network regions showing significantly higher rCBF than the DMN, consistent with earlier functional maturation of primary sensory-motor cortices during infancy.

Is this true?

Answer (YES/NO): NO